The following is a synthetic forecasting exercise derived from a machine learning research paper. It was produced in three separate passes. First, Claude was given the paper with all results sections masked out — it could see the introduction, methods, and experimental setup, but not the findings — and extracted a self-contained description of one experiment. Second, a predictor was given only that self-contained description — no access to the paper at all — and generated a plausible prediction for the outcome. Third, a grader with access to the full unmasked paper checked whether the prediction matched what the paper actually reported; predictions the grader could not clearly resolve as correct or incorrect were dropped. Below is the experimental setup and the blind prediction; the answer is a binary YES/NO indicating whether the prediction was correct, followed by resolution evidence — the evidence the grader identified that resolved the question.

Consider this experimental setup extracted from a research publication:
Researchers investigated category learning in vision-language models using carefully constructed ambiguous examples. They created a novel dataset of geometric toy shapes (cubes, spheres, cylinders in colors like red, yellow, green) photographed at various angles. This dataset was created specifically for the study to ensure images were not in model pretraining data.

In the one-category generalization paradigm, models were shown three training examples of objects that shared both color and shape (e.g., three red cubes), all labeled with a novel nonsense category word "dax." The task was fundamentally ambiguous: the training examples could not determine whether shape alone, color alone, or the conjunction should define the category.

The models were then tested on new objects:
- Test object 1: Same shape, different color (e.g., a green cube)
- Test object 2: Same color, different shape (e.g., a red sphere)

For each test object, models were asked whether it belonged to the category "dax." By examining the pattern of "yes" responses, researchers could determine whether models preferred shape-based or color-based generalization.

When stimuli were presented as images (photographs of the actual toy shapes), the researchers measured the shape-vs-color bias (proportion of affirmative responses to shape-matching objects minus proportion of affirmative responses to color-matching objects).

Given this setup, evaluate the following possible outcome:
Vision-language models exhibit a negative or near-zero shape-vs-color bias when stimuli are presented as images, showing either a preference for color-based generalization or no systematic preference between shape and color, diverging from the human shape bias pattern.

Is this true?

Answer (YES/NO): NO